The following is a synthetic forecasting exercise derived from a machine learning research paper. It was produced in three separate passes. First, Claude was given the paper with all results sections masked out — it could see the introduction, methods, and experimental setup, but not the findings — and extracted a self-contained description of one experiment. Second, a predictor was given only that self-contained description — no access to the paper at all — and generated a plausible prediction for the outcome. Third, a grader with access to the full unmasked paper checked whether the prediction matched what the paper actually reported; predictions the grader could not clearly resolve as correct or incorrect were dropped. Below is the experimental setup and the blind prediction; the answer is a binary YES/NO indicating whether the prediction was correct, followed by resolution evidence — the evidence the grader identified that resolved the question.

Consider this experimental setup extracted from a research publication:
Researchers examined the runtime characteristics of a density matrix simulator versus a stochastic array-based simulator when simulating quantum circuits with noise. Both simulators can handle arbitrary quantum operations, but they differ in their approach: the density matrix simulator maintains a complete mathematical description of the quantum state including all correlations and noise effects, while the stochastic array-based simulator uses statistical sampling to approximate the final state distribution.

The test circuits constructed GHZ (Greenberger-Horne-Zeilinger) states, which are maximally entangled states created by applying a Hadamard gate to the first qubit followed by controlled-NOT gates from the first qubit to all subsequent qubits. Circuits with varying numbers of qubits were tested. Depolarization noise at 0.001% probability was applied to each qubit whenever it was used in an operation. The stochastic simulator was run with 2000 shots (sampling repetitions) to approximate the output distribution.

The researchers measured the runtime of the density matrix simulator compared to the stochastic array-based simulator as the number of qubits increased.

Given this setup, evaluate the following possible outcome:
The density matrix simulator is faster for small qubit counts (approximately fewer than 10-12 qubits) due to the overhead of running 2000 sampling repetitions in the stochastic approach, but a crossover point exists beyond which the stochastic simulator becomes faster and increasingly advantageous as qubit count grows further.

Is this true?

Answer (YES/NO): NO